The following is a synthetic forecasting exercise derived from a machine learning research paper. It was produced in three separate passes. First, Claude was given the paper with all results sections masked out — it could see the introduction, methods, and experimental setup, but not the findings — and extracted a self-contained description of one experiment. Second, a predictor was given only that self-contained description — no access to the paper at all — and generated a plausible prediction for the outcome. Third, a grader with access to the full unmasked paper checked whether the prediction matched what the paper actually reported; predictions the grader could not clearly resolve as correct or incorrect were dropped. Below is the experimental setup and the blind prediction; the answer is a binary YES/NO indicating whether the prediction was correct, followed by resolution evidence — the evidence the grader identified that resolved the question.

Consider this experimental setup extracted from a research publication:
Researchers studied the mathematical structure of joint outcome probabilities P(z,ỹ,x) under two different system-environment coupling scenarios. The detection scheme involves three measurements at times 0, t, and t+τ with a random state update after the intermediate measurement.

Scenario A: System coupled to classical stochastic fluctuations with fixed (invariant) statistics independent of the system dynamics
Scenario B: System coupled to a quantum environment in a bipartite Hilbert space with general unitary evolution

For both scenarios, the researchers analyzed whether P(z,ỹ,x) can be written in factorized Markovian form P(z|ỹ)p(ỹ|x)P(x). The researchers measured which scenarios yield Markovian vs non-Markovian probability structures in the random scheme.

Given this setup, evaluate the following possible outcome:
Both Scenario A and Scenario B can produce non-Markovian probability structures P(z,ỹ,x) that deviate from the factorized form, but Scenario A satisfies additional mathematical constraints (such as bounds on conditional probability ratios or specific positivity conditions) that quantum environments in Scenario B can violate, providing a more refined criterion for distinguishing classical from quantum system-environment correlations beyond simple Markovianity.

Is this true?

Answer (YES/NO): NO